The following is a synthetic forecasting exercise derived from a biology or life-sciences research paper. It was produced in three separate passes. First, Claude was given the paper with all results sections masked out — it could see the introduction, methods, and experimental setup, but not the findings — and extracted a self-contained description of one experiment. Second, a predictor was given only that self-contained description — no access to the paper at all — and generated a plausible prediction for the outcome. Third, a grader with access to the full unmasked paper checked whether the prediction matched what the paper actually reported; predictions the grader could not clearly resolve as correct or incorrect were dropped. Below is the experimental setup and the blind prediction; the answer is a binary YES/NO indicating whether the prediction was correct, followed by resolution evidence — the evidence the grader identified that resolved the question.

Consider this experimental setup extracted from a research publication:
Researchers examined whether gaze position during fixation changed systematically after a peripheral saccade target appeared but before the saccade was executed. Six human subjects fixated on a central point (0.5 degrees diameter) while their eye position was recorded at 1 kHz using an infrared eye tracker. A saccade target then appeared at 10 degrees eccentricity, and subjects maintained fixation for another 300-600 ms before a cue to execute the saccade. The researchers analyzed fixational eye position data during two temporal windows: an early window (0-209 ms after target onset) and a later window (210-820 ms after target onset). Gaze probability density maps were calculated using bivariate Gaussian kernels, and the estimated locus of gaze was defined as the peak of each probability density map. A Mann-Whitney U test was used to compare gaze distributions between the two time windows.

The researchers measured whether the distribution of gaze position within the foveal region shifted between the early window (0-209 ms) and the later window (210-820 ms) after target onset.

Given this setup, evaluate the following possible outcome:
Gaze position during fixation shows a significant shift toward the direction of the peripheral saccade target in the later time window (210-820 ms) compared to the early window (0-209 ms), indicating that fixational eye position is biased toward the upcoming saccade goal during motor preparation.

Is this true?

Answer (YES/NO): NO